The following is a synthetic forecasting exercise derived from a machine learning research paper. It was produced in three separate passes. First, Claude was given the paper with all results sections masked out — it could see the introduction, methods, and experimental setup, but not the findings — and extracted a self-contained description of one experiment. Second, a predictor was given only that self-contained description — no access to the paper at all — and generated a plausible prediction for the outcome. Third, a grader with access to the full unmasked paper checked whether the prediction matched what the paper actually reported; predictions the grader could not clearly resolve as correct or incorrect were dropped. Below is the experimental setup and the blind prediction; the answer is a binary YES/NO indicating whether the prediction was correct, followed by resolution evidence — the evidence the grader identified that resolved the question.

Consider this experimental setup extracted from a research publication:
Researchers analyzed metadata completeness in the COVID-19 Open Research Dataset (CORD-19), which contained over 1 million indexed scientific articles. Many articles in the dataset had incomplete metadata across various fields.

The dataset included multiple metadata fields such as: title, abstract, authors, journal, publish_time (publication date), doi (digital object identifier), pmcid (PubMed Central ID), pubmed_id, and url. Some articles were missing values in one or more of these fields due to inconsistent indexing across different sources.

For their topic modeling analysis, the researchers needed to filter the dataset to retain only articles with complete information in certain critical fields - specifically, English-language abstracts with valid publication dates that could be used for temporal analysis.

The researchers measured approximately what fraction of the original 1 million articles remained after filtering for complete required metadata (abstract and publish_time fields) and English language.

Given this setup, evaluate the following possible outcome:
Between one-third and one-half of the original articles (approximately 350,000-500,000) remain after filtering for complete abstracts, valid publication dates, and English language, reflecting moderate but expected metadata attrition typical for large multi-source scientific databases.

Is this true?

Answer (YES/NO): YES